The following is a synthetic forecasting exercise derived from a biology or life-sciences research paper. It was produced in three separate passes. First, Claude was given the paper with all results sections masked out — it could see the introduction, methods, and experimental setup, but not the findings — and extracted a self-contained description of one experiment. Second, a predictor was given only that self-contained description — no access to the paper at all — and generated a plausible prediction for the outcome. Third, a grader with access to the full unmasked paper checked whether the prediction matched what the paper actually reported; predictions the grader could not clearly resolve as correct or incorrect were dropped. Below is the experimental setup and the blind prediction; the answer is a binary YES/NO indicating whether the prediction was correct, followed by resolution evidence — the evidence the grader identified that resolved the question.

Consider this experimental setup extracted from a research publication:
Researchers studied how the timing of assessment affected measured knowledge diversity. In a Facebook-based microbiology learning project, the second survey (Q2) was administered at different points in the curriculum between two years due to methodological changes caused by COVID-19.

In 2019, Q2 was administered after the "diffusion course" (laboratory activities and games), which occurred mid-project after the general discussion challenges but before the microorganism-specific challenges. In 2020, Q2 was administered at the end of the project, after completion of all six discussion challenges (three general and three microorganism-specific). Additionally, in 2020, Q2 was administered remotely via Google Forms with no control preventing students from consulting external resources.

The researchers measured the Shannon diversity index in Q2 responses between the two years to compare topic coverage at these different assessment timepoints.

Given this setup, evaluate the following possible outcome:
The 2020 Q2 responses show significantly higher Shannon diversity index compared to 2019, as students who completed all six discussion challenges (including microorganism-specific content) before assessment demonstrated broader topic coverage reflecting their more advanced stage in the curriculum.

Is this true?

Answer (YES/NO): NO